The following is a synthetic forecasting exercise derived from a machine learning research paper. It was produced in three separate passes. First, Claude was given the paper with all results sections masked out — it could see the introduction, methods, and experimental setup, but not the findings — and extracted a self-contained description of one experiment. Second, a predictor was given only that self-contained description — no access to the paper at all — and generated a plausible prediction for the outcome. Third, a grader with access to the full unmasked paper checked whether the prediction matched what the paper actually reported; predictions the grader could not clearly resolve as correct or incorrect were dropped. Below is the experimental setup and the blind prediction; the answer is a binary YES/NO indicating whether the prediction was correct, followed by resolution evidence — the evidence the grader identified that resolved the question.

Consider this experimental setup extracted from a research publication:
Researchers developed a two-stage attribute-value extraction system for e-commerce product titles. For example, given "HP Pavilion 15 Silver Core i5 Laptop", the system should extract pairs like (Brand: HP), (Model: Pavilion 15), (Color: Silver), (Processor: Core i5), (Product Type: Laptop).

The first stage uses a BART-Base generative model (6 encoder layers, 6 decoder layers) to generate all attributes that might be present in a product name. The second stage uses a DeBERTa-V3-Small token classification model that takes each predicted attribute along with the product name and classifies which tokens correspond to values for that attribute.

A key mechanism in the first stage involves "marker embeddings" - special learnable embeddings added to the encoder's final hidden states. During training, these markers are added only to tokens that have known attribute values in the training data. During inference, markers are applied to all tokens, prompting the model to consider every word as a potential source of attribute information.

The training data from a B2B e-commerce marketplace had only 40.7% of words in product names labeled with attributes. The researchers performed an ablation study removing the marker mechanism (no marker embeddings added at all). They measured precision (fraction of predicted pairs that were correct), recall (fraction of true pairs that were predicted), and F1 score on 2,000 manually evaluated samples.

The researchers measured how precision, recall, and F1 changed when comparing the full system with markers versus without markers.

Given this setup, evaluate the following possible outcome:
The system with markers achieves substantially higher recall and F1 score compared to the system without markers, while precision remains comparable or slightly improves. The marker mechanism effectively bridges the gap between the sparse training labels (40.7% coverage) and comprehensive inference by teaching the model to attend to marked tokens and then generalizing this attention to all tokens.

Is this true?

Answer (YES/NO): NO